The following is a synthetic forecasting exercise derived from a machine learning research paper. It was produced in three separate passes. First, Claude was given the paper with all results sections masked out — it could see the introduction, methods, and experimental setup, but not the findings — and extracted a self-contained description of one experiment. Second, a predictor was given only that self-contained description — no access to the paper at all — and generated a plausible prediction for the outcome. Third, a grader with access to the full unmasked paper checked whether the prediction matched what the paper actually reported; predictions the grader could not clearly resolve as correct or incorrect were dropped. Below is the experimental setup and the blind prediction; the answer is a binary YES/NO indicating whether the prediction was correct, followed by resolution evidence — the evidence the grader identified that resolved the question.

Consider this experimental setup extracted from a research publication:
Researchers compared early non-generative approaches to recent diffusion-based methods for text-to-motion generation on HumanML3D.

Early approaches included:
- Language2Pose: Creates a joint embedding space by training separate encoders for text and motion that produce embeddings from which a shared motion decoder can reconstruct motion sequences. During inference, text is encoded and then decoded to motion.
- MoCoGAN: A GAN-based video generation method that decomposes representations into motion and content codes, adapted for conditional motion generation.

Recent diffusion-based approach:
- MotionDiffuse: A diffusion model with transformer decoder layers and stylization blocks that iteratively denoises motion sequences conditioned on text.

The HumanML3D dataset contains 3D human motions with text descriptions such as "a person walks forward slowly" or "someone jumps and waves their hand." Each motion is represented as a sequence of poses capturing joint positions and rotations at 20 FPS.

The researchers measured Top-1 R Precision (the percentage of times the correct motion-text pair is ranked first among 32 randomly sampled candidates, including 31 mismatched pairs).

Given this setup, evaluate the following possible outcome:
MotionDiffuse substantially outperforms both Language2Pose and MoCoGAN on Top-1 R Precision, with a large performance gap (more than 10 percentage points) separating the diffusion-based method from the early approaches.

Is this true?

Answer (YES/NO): YES